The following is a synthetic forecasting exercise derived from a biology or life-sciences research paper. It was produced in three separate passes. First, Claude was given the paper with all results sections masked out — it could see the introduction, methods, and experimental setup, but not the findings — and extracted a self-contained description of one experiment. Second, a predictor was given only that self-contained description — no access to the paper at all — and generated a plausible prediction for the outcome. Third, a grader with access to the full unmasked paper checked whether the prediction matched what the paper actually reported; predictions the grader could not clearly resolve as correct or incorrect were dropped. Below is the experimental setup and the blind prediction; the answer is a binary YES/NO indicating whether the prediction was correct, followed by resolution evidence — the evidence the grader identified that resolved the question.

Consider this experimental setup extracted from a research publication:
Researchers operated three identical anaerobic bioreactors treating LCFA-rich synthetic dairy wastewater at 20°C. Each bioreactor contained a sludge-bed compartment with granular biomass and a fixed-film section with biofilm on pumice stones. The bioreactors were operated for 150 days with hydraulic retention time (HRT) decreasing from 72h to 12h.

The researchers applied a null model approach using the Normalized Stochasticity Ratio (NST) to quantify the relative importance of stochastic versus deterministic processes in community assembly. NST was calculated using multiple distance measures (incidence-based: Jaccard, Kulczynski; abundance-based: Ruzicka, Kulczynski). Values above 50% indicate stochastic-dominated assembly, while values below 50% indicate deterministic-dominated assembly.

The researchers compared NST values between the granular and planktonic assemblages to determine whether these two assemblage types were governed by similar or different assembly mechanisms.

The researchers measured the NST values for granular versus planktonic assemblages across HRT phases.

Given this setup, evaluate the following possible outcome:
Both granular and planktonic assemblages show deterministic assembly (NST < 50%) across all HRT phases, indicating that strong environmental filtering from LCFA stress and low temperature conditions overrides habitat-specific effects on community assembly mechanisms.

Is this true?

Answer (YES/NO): NO